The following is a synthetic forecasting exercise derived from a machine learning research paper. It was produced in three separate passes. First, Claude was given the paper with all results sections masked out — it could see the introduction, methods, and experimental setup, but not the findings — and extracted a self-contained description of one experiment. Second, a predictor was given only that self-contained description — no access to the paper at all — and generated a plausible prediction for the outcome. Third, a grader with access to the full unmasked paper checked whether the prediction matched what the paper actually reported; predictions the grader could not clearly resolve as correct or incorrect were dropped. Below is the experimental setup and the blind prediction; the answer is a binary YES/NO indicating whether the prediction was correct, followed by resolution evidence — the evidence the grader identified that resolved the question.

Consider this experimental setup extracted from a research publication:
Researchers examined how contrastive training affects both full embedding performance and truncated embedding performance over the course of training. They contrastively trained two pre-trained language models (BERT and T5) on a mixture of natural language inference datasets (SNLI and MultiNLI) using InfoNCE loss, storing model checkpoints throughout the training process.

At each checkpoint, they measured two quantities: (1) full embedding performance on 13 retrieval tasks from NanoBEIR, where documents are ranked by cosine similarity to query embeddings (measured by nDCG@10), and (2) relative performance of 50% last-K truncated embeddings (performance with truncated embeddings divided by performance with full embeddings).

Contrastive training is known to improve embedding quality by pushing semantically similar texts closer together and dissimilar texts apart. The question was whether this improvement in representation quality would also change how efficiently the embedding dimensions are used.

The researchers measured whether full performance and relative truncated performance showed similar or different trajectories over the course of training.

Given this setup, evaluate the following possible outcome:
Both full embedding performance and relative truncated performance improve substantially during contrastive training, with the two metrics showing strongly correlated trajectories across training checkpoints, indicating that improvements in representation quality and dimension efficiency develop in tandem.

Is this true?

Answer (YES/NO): NO